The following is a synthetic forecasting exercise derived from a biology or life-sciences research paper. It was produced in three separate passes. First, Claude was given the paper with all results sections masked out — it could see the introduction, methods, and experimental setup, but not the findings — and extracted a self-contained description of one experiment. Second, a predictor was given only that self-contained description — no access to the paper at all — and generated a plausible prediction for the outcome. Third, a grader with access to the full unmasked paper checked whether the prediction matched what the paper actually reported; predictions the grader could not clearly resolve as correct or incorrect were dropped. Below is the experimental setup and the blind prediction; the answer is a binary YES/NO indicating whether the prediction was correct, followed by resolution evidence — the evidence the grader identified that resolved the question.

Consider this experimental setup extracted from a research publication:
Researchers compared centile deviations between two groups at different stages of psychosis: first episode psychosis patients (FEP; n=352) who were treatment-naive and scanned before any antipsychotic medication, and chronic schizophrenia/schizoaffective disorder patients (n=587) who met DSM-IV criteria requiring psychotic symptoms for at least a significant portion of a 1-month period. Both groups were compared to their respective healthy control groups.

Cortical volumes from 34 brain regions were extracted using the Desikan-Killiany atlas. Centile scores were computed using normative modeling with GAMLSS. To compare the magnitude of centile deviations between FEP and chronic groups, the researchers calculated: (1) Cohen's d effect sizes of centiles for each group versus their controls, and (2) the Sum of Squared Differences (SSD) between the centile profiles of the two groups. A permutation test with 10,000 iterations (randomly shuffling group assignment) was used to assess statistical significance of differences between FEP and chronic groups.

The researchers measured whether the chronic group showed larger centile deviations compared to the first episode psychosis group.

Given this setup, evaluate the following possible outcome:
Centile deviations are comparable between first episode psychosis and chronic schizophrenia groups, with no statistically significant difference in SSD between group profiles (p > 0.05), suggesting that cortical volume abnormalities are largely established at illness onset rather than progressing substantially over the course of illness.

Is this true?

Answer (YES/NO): NO